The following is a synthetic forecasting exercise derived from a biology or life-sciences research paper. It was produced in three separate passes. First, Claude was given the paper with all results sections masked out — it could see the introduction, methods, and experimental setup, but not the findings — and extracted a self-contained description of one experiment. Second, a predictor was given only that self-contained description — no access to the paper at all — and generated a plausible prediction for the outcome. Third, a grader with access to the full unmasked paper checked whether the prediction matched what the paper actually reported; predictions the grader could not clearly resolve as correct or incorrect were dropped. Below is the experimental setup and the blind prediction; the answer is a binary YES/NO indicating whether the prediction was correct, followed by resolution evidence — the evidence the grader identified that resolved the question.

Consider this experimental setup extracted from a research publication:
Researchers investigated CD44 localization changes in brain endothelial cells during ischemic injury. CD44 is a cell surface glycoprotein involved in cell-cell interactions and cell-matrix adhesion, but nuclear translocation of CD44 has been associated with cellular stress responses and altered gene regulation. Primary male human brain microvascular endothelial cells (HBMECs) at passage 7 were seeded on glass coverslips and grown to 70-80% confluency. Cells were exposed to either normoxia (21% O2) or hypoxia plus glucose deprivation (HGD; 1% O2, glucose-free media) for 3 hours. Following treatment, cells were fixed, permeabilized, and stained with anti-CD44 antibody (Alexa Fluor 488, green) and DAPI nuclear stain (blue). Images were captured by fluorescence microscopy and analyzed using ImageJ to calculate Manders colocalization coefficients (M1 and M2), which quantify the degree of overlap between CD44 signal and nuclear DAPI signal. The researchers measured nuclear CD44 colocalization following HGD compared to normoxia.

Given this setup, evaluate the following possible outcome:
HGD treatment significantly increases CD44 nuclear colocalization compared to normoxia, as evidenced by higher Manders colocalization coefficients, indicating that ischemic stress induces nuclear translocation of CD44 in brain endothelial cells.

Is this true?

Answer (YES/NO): NO